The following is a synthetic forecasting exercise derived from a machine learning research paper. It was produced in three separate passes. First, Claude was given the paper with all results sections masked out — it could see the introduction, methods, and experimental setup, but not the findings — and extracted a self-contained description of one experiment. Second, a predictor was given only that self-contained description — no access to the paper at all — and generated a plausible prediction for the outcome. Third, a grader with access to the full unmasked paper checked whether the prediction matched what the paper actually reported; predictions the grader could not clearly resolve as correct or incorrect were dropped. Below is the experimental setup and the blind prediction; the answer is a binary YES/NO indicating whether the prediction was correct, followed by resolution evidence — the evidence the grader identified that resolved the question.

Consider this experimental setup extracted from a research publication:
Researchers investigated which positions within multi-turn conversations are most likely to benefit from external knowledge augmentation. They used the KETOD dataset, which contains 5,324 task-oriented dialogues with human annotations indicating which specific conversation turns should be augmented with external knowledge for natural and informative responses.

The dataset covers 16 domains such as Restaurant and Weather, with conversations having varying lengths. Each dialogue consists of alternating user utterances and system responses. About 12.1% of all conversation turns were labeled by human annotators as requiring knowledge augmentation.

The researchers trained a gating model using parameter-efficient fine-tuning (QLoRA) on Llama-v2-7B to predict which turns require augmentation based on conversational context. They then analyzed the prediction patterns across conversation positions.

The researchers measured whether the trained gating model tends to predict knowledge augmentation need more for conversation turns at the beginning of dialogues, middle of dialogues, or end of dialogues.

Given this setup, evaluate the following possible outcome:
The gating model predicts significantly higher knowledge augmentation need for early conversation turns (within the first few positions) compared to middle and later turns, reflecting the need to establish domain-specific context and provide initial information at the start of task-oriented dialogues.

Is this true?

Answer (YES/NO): YES